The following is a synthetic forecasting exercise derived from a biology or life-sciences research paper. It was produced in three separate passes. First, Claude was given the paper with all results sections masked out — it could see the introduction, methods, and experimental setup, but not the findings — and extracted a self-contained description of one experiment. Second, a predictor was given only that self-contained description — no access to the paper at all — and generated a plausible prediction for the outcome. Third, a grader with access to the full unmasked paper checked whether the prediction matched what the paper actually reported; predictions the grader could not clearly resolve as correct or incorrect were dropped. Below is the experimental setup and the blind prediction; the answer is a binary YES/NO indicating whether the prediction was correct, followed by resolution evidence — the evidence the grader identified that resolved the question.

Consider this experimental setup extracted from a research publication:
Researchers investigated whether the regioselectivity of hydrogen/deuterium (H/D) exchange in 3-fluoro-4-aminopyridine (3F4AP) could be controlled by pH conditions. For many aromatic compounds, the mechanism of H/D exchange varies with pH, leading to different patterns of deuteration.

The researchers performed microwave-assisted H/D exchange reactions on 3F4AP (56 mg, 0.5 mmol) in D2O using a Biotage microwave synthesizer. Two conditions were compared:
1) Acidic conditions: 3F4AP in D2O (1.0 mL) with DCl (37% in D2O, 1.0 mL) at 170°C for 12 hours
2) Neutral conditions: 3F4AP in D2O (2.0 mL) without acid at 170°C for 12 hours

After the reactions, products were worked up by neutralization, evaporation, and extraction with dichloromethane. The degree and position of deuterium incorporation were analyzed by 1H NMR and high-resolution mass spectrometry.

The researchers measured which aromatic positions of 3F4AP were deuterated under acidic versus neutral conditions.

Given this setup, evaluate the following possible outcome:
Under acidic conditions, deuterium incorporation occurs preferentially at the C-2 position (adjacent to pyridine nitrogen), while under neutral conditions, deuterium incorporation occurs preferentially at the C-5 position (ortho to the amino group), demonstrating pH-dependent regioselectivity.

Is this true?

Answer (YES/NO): NO